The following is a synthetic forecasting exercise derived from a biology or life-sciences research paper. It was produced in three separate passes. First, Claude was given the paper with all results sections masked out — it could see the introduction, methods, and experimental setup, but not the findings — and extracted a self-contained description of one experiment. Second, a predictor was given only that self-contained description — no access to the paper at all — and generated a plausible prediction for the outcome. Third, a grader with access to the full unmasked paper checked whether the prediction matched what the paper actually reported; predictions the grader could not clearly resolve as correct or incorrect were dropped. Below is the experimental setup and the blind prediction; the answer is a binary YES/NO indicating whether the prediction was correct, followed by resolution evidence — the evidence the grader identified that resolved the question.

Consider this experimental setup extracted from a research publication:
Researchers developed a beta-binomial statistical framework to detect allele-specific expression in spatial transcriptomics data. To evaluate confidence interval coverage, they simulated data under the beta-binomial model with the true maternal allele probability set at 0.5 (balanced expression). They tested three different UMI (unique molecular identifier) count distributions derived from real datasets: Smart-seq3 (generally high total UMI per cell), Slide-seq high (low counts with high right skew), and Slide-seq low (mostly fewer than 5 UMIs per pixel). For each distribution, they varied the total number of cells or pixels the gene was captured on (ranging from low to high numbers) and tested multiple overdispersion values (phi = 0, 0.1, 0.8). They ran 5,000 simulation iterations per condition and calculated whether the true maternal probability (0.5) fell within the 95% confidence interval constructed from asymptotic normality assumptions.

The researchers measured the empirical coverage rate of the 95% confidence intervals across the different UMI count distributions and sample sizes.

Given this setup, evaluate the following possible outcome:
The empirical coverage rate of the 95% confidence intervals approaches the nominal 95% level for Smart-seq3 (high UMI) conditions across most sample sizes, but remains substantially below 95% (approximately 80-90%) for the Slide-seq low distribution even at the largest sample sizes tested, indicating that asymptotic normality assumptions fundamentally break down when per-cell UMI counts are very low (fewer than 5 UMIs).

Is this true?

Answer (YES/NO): NO